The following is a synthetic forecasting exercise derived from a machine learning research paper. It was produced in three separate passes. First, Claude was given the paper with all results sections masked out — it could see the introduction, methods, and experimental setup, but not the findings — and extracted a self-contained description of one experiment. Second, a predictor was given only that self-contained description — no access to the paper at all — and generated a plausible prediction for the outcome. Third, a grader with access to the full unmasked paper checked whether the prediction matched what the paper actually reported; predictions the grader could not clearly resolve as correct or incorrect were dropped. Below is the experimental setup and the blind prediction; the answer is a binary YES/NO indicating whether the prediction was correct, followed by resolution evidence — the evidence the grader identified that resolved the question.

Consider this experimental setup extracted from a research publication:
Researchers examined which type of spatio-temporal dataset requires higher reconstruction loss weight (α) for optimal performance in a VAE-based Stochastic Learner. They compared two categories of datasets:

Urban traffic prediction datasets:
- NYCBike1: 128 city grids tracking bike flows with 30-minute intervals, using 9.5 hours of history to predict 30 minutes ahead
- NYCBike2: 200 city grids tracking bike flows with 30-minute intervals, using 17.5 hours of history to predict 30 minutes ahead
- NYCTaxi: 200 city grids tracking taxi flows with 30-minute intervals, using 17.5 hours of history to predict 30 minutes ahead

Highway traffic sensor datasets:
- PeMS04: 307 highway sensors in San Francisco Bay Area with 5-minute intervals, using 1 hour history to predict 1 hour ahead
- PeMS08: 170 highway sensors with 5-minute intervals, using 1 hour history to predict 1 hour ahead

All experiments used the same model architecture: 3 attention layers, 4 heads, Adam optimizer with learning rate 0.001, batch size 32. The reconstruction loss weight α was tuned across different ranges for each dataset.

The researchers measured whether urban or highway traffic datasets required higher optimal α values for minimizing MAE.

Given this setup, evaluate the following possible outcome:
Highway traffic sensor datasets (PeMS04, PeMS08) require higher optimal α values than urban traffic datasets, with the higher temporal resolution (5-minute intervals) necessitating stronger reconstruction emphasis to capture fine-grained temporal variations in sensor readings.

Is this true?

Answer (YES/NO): NO